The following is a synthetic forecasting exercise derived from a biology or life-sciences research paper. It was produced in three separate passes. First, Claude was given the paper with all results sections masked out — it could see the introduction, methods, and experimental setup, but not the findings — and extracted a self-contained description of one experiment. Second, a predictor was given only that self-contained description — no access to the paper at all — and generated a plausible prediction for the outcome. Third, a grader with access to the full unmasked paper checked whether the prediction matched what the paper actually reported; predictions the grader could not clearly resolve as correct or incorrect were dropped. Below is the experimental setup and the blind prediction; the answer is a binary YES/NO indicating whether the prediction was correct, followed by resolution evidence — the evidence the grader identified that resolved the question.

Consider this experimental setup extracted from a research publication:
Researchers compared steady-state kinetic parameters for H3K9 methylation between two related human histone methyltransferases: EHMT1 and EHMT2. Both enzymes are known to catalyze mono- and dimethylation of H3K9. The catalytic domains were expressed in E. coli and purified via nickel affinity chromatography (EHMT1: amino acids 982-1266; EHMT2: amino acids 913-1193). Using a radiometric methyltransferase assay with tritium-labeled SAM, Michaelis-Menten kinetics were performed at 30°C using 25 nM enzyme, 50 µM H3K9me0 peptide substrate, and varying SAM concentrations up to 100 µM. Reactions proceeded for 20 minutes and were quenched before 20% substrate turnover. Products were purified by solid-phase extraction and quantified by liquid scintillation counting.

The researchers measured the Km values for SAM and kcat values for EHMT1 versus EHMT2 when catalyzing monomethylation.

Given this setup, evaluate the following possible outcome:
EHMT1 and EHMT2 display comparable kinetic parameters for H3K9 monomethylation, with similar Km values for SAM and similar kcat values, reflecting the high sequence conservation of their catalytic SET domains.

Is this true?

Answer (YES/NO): NO